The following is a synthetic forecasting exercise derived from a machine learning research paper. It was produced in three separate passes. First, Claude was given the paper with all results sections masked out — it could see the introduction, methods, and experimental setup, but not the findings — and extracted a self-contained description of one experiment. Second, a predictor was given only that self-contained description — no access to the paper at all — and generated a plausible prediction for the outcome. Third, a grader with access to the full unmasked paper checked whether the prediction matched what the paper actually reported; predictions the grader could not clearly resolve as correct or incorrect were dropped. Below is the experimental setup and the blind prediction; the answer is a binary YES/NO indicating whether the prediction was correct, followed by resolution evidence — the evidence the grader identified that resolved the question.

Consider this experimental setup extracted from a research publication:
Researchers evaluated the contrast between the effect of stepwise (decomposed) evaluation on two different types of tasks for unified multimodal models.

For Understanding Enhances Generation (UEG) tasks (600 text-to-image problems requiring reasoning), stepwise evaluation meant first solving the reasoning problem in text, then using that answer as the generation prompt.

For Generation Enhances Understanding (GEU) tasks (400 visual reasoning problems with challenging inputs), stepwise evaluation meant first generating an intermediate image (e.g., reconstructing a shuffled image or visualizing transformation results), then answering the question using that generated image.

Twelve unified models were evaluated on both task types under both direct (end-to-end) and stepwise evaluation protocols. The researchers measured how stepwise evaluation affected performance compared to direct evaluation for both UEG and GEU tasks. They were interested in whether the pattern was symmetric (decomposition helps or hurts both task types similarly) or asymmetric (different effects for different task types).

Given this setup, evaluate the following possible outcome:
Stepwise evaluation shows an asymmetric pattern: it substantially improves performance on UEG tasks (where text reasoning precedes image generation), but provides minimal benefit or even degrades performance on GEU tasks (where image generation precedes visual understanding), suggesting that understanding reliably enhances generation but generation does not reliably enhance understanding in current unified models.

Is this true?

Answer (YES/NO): YES